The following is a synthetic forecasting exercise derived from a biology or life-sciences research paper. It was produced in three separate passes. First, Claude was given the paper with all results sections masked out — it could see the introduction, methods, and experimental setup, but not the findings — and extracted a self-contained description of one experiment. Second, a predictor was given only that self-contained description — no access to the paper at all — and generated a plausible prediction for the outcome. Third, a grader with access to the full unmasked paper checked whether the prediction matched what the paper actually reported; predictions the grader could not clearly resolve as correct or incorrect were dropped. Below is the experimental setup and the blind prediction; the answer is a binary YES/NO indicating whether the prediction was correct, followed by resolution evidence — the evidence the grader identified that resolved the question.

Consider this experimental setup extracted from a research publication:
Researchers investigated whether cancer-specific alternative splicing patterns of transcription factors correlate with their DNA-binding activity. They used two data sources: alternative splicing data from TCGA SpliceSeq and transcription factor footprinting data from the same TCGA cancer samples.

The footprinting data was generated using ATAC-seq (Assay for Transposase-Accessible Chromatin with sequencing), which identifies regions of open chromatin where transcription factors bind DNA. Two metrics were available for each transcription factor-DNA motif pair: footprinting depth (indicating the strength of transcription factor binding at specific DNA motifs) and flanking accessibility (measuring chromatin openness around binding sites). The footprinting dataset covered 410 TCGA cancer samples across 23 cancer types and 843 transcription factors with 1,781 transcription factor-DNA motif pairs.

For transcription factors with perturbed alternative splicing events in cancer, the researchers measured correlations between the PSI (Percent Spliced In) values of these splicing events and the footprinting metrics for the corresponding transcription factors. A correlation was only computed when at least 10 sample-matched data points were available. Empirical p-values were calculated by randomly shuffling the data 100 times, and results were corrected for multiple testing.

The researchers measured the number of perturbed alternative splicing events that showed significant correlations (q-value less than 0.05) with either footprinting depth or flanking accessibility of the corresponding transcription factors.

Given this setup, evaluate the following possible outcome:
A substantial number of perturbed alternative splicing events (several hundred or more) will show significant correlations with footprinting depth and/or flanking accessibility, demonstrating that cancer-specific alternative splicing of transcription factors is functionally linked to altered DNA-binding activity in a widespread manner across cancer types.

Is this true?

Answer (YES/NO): NO